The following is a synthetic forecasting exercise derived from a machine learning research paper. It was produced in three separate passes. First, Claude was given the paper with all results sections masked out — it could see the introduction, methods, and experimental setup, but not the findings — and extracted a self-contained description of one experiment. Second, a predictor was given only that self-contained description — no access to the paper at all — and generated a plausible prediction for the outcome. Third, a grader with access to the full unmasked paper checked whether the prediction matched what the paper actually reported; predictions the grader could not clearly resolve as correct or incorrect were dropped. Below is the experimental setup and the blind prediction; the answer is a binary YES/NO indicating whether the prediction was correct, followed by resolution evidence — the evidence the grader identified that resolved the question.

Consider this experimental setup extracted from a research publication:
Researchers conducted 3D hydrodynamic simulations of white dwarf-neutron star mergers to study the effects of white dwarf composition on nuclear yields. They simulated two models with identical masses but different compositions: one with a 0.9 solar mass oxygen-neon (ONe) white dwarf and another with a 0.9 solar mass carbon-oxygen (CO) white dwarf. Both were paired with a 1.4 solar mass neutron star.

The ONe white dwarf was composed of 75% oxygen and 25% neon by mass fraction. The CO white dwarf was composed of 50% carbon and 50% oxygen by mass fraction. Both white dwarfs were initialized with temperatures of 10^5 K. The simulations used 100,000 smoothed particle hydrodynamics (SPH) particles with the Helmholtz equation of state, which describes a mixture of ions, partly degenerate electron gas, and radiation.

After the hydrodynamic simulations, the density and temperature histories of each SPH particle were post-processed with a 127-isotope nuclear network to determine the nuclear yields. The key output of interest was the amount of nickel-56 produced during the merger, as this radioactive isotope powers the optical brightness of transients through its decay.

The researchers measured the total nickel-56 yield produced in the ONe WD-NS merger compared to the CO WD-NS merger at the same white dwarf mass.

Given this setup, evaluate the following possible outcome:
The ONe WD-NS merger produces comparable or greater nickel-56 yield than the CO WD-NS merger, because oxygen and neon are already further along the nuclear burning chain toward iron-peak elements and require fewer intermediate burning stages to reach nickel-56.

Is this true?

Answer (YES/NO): YES